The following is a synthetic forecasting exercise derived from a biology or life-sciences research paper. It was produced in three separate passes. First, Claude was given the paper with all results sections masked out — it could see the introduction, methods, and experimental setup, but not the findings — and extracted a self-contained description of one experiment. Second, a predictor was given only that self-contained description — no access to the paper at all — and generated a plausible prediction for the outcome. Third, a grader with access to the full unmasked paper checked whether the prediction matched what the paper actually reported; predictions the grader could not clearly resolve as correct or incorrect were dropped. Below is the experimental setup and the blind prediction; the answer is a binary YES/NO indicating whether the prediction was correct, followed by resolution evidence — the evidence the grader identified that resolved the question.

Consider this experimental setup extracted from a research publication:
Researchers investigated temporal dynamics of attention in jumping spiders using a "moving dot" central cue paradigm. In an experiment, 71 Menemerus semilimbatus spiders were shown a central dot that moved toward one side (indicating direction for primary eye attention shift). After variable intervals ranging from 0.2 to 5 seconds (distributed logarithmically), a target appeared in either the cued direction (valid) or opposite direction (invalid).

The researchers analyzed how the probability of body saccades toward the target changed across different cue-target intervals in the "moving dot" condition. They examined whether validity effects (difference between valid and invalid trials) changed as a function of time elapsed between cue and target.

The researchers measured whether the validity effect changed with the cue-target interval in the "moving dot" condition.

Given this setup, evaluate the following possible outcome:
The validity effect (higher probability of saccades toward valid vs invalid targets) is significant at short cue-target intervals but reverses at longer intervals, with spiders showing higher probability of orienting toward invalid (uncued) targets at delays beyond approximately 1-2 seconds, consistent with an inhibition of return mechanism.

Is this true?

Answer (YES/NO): NO